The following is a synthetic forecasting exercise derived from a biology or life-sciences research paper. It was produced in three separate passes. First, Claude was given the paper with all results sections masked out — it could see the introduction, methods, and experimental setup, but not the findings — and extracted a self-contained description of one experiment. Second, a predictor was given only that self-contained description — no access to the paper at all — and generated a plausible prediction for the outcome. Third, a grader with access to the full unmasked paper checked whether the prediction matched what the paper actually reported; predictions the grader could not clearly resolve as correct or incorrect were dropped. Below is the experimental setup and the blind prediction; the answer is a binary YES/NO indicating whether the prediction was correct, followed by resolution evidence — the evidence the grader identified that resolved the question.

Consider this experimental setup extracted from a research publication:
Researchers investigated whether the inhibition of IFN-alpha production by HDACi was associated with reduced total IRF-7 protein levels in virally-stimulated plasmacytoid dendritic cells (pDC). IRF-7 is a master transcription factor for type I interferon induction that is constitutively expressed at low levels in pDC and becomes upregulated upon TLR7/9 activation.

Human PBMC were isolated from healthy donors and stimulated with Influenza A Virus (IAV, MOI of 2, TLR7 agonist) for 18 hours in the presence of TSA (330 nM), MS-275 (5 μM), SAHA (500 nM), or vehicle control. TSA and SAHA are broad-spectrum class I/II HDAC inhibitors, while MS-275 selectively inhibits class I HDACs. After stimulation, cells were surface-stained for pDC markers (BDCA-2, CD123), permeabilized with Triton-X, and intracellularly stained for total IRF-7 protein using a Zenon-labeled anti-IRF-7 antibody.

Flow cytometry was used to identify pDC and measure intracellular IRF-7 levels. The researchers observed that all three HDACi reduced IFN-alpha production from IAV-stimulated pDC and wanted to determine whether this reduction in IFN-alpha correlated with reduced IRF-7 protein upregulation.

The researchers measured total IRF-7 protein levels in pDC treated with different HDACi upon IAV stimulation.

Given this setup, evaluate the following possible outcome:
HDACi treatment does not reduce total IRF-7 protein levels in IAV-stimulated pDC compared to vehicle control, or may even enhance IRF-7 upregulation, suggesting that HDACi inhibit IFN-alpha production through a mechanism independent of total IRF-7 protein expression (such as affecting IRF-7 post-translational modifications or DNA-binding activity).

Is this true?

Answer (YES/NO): NO